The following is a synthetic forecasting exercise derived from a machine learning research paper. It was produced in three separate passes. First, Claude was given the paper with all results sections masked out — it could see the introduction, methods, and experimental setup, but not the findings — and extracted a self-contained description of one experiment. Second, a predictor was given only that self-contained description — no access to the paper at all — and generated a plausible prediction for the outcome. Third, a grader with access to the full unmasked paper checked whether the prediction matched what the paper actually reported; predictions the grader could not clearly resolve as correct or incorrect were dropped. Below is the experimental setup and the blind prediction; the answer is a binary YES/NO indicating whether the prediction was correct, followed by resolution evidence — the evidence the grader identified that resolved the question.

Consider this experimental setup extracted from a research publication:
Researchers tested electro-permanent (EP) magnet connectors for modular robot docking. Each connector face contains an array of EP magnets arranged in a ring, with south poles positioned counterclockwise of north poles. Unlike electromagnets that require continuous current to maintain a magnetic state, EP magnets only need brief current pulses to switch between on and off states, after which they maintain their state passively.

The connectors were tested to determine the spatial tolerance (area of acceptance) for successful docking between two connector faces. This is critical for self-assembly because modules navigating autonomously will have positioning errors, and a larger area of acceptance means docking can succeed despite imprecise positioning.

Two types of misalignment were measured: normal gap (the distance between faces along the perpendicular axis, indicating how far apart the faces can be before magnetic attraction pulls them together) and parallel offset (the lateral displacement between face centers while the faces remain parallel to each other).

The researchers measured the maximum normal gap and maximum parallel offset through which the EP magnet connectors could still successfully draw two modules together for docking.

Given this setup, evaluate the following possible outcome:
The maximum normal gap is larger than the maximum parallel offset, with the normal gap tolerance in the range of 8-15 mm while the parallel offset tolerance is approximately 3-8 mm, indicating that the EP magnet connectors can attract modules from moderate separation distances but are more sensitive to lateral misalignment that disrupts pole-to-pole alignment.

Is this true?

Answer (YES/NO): NO